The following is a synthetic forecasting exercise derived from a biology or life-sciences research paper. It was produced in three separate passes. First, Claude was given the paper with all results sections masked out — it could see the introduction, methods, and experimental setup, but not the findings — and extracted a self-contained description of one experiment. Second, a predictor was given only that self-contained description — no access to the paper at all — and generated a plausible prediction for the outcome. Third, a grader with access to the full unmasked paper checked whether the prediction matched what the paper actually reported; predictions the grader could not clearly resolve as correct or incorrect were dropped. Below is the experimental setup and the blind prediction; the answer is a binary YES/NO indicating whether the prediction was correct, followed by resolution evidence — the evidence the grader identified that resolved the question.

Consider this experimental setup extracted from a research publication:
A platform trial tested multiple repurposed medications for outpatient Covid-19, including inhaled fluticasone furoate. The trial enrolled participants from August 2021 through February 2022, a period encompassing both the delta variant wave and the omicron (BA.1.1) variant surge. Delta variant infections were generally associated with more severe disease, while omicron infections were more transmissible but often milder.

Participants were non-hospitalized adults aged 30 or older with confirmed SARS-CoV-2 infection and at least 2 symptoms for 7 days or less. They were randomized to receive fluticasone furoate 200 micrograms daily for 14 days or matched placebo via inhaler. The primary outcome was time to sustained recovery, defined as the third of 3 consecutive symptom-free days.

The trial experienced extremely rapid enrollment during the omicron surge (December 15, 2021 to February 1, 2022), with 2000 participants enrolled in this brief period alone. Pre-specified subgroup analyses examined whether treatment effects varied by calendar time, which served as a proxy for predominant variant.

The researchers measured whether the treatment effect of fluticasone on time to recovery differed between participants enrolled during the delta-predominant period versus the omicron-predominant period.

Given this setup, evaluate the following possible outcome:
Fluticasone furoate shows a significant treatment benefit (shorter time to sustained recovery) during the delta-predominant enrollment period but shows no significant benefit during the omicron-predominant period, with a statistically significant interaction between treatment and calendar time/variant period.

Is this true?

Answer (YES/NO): NO